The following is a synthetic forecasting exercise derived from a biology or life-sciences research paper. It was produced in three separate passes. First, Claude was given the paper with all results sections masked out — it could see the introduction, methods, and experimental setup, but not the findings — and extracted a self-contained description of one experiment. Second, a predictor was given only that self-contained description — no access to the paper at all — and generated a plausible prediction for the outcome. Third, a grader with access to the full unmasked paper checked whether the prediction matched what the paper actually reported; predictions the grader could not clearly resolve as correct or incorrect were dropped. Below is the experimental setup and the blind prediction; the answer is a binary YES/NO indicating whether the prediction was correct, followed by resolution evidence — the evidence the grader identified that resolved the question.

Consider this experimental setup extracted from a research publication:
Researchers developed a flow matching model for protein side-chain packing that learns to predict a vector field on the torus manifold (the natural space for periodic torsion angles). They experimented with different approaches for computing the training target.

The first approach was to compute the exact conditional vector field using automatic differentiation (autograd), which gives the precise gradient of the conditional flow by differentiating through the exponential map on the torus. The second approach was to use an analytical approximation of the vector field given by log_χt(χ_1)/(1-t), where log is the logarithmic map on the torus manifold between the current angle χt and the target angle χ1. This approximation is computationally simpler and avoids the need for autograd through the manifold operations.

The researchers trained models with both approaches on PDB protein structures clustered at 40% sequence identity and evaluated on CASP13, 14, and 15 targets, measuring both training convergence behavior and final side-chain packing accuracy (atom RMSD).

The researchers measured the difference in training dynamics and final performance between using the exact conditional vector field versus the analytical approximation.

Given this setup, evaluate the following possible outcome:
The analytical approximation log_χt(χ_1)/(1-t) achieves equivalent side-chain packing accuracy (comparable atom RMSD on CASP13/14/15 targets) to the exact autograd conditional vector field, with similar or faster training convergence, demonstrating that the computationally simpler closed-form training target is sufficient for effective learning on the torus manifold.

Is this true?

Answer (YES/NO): YES